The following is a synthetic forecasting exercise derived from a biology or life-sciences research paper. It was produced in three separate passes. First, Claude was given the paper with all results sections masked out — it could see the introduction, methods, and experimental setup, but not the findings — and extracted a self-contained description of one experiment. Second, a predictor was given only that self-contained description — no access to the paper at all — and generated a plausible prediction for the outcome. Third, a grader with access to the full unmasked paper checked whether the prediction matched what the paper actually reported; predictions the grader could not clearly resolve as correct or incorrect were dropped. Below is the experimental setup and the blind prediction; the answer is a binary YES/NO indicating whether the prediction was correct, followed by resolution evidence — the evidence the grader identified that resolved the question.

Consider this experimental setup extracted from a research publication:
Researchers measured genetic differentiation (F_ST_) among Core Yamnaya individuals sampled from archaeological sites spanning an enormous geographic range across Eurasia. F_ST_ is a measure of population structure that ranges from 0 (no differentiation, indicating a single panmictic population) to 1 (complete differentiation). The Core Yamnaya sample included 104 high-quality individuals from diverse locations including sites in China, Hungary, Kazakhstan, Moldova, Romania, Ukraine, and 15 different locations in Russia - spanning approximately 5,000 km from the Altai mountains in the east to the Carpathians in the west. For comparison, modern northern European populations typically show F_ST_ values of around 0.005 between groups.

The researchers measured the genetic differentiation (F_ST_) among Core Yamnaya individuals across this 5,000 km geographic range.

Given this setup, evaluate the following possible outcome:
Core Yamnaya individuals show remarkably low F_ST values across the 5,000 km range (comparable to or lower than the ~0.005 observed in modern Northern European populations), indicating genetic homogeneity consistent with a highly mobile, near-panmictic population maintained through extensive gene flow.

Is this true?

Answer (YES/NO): YES